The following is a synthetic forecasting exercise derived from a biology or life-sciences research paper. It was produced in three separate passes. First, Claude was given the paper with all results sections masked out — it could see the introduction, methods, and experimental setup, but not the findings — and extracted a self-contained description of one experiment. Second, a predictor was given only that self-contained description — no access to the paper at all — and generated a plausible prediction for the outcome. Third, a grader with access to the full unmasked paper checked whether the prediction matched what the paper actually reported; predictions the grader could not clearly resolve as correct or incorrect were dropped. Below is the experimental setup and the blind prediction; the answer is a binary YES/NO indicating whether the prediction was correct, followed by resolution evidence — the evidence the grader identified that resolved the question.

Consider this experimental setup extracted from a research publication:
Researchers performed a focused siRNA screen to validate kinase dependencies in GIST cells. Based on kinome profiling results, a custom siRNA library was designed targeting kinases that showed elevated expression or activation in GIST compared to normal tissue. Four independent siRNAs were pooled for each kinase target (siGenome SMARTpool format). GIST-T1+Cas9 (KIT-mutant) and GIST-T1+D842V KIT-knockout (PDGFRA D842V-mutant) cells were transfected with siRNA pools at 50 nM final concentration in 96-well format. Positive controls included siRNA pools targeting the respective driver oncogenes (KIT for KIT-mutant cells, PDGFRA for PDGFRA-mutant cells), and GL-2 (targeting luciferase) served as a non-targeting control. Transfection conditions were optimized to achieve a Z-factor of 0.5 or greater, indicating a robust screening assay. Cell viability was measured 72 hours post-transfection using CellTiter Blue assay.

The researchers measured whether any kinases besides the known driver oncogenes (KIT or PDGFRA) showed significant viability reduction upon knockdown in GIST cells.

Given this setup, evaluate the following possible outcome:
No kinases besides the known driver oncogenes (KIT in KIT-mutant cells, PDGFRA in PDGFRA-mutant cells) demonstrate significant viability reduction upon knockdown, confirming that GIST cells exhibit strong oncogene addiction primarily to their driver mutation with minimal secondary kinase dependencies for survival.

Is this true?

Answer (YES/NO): NO